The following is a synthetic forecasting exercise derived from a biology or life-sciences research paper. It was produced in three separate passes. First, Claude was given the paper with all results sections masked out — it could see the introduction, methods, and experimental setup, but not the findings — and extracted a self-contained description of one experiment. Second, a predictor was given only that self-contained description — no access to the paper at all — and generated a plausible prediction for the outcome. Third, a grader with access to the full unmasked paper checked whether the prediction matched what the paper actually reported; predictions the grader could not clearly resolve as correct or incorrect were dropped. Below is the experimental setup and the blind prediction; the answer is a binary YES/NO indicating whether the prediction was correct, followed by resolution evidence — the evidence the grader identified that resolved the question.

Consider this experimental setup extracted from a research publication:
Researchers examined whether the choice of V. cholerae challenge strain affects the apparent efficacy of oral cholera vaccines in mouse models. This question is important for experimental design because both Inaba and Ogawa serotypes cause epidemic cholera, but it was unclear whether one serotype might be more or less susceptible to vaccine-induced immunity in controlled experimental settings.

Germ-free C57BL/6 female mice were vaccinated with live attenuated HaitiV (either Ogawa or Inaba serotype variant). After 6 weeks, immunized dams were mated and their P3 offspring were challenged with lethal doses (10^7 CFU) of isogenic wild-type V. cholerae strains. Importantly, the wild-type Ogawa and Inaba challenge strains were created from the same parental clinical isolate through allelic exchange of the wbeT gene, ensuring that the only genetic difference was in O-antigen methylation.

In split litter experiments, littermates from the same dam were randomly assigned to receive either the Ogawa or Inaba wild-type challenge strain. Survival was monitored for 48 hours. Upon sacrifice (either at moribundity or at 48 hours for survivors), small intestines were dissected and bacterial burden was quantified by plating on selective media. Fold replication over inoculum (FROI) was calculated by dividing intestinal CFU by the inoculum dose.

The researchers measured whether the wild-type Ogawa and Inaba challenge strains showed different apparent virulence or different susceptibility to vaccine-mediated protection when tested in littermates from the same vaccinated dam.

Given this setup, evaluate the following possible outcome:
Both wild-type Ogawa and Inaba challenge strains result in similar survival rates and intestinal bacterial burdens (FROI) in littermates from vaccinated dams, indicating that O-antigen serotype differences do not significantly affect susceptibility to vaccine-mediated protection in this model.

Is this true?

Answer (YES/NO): NO